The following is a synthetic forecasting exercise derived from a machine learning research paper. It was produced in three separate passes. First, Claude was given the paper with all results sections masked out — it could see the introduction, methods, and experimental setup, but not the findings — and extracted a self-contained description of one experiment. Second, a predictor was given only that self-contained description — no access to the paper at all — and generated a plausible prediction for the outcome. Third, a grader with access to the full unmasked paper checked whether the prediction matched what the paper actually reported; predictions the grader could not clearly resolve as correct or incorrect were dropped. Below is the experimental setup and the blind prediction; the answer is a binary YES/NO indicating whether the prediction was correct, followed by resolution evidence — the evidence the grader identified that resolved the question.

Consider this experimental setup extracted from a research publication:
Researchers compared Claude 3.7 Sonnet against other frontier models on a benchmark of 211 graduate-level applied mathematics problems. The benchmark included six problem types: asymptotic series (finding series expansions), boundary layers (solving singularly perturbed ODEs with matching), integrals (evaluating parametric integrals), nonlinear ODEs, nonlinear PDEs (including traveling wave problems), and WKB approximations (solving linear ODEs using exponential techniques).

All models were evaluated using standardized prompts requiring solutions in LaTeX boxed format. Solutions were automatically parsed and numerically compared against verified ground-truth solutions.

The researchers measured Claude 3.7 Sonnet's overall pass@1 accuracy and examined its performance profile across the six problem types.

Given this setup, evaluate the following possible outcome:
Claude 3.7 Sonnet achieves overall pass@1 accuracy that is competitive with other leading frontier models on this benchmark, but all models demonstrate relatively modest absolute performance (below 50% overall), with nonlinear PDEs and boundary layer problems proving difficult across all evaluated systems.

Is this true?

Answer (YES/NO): NO